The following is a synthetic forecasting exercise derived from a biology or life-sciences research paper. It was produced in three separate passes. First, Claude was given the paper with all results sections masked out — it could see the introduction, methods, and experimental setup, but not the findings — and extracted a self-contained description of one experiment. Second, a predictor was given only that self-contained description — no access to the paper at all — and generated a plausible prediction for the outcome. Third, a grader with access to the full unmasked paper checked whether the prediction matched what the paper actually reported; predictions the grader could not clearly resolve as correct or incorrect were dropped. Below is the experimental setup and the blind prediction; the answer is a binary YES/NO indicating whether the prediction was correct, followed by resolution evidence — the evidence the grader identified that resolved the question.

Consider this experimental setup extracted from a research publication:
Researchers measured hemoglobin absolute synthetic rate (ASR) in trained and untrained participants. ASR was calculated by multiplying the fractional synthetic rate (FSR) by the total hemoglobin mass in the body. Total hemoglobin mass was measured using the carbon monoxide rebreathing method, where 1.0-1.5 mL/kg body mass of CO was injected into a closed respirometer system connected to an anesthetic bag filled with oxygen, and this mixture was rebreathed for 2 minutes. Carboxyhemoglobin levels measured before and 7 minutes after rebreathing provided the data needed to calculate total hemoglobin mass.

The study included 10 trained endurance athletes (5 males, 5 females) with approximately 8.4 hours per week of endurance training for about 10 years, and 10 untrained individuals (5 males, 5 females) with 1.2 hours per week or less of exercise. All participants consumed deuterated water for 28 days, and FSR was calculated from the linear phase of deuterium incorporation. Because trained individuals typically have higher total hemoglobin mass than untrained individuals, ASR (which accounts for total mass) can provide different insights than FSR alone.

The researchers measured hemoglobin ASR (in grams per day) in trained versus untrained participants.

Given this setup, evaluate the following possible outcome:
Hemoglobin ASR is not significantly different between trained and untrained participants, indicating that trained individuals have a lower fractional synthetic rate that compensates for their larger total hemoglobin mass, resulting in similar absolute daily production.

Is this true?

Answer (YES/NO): NO